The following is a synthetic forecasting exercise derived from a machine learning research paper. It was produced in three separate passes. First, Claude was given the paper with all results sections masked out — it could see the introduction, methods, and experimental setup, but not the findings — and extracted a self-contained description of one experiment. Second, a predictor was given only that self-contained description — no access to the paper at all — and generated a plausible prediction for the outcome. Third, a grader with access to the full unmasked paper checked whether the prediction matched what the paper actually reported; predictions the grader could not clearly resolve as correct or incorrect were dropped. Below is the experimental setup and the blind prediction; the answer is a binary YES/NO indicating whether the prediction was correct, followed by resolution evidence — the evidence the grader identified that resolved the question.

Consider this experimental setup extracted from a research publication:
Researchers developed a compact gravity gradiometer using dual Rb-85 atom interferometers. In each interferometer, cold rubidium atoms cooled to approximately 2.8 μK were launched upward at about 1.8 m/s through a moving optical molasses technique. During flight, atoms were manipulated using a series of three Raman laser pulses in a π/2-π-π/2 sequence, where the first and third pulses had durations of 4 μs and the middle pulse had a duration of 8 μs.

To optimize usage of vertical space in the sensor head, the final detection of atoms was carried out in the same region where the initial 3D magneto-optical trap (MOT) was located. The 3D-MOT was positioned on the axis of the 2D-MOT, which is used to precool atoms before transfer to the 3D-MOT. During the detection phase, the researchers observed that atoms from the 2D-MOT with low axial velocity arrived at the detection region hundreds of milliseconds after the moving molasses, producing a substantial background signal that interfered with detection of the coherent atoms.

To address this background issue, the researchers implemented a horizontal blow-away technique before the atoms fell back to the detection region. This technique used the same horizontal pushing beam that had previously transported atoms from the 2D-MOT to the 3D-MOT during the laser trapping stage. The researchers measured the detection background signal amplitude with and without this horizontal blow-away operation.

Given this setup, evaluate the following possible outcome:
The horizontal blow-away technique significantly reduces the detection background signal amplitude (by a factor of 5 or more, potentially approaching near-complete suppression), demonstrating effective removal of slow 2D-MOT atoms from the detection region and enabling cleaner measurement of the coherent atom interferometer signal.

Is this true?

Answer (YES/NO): YES